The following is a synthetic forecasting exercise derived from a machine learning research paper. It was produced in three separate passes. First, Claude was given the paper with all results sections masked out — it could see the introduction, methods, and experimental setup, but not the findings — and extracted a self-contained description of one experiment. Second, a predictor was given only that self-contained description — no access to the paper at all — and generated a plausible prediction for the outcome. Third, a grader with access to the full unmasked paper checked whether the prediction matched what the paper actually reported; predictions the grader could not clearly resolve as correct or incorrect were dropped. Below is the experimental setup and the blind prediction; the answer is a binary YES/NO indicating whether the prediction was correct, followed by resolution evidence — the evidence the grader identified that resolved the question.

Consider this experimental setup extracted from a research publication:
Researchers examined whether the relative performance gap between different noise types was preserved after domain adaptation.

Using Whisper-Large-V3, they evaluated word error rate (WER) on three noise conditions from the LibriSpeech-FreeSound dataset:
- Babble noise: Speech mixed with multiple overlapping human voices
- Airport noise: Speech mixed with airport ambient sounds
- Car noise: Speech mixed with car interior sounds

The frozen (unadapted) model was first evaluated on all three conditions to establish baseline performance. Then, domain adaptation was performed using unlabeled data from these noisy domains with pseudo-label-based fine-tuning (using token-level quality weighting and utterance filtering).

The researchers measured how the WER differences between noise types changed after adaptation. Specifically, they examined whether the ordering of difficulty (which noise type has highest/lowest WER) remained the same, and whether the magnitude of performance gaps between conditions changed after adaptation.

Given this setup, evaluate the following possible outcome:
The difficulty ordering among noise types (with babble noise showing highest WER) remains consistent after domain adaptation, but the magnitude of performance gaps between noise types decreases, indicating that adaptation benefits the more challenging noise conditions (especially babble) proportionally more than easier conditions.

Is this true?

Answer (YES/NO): YES